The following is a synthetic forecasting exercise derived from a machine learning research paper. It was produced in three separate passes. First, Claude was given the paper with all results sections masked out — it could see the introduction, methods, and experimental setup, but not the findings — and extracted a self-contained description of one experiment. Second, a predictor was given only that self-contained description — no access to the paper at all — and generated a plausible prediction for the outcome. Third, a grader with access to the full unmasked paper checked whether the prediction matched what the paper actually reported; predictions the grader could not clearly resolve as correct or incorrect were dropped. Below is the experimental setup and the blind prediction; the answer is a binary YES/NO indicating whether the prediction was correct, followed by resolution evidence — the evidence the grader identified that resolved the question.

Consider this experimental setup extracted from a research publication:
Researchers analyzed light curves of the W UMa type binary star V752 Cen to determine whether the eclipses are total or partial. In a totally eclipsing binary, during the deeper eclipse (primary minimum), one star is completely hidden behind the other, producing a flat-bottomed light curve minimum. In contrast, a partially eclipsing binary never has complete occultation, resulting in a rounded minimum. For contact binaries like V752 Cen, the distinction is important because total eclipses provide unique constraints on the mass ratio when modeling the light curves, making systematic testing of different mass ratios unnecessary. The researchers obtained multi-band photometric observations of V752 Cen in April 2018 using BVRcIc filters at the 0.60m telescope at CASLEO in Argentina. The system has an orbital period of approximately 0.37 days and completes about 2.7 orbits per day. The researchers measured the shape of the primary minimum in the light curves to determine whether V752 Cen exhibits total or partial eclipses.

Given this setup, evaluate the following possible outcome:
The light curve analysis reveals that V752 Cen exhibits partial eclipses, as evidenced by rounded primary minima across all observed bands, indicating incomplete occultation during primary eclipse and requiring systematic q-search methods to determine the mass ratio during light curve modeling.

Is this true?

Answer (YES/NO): NO